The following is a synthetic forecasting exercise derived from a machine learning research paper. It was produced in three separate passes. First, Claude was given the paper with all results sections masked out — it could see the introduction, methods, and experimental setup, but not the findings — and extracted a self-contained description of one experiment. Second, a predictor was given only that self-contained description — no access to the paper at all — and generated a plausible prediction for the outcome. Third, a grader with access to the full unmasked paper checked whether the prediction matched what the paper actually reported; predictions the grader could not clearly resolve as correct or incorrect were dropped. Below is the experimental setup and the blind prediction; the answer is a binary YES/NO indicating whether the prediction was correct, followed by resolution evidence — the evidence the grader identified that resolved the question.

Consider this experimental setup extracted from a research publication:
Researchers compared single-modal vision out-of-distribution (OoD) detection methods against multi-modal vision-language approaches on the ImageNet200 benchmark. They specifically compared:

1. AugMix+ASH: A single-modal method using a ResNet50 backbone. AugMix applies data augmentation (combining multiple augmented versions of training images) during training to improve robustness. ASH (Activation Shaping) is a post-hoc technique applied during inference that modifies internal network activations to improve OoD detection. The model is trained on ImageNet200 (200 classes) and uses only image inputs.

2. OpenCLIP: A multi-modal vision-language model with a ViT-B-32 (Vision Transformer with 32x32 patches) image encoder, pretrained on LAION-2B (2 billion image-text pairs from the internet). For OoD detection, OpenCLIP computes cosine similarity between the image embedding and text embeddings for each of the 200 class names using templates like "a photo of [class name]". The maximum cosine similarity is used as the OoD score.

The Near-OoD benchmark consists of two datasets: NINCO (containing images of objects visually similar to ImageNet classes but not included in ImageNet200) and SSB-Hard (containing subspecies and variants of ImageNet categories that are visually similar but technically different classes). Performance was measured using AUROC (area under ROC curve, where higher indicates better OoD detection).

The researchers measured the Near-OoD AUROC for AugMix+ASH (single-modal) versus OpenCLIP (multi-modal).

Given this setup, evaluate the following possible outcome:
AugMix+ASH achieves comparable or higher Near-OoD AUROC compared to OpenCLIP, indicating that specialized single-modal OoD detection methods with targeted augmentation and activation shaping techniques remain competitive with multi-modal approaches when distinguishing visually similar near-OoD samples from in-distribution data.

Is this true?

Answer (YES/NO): YES